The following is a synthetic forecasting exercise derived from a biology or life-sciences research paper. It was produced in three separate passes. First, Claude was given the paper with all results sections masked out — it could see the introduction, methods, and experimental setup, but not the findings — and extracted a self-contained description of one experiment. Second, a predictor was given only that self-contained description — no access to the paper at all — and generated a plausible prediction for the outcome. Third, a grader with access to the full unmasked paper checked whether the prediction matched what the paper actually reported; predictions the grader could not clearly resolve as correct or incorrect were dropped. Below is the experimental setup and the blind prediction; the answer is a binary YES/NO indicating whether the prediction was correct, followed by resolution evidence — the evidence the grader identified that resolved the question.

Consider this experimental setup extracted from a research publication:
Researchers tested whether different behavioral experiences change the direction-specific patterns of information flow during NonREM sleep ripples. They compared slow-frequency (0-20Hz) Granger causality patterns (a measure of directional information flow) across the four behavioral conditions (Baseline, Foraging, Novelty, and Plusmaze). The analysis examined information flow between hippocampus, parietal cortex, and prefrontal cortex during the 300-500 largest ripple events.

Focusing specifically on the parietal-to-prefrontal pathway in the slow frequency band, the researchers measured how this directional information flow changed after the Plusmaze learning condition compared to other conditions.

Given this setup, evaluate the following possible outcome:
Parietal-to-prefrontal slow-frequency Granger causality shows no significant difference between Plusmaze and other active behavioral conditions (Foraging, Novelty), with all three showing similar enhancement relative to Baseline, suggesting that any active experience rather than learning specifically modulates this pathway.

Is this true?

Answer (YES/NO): NO